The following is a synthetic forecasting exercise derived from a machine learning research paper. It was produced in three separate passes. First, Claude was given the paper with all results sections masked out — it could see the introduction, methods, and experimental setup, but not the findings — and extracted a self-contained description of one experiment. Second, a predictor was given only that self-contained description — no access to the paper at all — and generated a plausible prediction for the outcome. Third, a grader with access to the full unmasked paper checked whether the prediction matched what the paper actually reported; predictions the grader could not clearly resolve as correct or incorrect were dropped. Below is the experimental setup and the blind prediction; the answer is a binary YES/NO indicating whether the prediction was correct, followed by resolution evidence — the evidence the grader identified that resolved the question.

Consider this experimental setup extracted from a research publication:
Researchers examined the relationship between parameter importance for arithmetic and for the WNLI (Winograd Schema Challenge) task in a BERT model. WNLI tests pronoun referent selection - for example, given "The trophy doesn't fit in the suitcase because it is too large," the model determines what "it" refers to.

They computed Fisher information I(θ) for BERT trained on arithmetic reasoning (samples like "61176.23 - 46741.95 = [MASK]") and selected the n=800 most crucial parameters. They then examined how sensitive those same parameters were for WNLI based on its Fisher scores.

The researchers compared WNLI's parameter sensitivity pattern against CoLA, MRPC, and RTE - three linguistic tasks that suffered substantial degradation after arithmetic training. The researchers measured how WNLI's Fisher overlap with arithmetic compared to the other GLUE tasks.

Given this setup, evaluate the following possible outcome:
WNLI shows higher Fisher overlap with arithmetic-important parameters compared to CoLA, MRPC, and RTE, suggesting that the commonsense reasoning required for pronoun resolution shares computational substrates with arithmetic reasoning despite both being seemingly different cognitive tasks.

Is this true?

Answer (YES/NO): NO